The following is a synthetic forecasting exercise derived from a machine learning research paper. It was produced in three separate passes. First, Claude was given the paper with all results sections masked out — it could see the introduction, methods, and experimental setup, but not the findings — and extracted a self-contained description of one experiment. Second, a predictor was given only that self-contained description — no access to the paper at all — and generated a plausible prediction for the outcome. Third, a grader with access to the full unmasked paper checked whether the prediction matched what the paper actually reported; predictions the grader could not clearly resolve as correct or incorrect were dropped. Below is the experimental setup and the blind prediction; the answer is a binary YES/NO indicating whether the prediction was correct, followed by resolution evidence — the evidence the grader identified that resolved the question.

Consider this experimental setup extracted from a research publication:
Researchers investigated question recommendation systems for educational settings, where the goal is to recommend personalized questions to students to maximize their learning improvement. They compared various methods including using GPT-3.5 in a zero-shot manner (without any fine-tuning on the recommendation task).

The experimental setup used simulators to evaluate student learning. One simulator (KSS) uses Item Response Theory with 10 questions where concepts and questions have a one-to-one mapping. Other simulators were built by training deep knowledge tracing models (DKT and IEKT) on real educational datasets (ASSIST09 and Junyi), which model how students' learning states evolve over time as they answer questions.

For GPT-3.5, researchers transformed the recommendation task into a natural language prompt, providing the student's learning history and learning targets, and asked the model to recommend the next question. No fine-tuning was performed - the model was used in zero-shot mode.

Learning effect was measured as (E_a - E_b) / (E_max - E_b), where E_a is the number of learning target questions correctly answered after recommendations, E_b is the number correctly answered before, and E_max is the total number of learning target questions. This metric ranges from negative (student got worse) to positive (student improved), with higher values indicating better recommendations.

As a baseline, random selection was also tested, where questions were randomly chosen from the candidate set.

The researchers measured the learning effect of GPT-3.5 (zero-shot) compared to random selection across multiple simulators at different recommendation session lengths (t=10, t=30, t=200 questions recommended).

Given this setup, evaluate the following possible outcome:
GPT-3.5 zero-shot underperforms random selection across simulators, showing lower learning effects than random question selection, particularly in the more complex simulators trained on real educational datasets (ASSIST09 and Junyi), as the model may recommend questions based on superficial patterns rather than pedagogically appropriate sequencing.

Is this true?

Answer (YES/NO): YES